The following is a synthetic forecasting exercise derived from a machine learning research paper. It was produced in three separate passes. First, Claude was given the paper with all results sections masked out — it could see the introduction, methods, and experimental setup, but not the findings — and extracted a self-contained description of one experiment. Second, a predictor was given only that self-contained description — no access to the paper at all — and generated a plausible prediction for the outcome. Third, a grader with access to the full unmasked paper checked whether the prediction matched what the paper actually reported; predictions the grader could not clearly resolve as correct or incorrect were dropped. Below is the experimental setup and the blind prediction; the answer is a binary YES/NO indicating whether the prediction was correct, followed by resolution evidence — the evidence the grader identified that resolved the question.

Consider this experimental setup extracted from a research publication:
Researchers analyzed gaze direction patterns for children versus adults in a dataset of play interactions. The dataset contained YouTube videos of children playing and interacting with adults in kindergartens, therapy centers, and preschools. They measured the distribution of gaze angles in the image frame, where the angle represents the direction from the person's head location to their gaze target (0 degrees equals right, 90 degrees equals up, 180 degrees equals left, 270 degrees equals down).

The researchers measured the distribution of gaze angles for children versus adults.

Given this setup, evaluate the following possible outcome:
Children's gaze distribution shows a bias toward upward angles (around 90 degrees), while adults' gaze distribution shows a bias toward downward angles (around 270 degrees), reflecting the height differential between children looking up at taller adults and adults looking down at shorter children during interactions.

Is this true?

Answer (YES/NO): NO